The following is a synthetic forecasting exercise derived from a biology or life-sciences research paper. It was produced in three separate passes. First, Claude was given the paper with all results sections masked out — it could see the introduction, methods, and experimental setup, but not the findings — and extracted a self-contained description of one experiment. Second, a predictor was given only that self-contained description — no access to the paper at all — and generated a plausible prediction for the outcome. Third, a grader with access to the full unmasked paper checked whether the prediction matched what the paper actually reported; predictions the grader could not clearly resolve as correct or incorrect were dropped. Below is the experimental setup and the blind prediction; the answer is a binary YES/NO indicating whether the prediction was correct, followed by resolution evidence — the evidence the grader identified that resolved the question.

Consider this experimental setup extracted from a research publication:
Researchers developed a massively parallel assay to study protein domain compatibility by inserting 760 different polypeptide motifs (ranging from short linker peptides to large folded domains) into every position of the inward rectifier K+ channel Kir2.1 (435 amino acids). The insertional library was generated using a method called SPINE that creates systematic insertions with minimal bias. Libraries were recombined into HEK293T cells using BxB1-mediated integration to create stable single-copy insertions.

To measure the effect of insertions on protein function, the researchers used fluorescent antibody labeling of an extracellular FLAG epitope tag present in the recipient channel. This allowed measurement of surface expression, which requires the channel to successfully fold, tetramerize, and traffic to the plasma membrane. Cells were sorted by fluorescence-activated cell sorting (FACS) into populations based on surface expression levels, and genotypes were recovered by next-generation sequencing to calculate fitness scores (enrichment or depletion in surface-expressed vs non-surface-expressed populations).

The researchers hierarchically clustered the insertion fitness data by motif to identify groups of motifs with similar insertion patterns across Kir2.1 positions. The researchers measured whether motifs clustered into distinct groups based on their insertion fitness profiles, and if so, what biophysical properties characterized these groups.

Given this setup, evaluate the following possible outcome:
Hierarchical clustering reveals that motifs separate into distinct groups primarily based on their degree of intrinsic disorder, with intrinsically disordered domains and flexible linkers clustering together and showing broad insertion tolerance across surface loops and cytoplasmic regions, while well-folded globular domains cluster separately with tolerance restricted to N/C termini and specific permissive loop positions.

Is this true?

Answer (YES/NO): NO